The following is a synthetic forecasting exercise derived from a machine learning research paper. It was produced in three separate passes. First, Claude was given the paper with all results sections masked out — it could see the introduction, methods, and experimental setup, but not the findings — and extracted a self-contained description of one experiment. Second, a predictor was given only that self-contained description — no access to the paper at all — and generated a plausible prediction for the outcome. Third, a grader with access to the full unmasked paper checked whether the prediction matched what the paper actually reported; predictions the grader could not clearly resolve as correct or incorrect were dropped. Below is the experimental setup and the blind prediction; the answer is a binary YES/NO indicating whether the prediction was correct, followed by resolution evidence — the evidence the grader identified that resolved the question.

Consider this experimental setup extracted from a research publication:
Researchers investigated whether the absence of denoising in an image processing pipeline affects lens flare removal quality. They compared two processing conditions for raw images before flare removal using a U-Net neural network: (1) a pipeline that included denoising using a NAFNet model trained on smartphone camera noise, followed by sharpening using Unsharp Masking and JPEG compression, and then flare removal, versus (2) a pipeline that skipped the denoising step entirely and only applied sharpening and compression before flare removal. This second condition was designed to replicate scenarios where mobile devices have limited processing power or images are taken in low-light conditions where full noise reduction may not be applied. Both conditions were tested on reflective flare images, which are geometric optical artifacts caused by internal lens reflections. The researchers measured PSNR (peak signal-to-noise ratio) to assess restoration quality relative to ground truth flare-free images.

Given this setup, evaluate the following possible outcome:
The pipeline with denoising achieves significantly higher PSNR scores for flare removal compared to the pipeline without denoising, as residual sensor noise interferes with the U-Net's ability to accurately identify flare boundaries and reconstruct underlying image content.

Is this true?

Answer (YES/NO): NO